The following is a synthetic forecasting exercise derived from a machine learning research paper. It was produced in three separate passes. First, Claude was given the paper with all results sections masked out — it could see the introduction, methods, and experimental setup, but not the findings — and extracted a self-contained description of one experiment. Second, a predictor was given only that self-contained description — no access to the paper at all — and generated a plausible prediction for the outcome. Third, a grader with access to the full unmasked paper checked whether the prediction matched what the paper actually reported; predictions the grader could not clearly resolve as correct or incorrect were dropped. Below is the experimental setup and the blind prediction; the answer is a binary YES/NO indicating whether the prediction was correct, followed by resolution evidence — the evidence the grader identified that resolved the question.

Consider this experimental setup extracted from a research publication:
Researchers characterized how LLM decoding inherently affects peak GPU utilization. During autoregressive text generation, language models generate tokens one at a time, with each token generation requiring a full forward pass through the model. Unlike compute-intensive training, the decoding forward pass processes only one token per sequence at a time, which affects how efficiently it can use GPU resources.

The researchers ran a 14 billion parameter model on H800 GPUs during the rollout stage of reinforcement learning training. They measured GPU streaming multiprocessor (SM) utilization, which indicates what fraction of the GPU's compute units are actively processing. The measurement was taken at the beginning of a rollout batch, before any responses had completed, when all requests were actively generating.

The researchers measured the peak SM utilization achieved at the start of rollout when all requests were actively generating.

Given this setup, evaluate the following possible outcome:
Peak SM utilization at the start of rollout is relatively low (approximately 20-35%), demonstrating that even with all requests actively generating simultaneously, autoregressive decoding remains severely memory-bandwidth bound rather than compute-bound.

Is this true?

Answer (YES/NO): NO